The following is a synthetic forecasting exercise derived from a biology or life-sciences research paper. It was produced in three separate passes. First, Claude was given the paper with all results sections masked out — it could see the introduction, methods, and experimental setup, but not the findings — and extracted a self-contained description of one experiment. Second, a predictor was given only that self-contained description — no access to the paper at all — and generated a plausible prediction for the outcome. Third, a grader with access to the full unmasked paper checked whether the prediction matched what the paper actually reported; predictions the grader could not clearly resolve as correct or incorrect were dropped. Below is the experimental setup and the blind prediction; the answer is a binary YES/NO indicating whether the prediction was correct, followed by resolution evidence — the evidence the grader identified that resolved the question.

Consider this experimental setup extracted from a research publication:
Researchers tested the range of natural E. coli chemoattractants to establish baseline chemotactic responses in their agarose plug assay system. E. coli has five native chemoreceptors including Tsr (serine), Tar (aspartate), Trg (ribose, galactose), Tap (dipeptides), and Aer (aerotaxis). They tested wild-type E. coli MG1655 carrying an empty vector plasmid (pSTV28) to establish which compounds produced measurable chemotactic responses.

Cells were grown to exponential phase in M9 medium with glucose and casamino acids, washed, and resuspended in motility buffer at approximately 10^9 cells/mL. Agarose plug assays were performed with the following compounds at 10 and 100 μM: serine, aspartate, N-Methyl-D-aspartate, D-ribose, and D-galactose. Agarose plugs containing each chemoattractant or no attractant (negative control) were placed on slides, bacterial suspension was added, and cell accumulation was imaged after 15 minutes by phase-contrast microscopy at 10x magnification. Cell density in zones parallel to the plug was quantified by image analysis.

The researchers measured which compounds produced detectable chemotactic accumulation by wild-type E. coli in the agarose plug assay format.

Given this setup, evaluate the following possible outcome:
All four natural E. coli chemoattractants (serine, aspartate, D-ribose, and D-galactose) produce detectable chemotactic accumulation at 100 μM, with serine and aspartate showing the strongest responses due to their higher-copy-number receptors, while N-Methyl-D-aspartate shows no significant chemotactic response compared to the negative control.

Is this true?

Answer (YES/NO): NO